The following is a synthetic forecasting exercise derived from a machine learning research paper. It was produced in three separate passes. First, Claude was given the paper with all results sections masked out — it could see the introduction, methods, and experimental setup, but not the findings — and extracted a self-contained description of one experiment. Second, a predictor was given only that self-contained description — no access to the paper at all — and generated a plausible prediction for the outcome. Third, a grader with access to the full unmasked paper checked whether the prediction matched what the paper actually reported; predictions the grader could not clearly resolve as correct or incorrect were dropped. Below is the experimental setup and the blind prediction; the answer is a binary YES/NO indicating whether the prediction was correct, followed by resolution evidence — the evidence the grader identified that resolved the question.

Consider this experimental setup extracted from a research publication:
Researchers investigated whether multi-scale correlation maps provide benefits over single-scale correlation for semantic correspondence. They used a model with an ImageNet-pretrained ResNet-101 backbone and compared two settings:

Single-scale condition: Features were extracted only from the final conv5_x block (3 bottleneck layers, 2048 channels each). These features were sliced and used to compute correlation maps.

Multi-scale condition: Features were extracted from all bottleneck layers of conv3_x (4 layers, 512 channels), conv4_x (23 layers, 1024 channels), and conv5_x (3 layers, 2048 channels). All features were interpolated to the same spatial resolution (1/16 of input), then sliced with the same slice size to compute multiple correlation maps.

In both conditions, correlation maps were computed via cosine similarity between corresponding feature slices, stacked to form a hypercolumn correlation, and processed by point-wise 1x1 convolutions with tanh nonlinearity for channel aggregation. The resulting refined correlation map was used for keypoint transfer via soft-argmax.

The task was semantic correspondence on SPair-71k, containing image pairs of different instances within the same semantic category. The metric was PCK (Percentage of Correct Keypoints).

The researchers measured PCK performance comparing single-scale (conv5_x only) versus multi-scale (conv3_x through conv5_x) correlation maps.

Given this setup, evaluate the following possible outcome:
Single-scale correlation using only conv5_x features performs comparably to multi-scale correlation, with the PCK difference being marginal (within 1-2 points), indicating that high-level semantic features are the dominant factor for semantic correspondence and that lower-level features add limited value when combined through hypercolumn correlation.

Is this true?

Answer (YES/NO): NO